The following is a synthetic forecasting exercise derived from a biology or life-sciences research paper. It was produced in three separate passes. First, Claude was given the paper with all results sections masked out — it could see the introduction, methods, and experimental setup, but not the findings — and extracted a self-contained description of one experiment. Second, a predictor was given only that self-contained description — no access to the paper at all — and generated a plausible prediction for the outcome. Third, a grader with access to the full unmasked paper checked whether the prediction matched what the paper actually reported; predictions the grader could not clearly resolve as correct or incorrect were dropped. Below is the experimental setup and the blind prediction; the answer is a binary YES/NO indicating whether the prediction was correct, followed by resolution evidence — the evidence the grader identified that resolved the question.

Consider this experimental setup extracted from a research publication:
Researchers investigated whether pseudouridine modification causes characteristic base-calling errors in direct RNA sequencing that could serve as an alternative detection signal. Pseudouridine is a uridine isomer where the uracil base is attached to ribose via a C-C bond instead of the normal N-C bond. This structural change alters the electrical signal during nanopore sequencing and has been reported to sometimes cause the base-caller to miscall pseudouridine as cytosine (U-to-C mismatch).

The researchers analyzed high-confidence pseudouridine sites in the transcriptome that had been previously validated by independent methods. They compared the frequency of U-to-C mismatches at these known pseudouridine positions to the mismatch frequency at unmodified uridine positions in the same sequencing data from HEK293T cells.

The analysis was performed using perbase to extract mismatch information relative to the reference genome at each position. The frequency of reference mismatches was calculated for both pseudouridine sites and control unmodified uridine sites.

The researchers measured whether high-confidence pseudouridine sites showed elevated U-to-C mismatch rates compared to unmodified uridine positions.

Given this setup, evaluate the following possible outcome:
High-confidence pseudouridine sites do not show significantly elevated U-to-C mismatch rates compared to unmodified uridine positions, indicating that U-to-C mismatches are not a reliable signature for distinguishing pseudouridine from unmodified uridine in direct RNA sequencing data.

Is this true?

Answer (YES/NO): NO